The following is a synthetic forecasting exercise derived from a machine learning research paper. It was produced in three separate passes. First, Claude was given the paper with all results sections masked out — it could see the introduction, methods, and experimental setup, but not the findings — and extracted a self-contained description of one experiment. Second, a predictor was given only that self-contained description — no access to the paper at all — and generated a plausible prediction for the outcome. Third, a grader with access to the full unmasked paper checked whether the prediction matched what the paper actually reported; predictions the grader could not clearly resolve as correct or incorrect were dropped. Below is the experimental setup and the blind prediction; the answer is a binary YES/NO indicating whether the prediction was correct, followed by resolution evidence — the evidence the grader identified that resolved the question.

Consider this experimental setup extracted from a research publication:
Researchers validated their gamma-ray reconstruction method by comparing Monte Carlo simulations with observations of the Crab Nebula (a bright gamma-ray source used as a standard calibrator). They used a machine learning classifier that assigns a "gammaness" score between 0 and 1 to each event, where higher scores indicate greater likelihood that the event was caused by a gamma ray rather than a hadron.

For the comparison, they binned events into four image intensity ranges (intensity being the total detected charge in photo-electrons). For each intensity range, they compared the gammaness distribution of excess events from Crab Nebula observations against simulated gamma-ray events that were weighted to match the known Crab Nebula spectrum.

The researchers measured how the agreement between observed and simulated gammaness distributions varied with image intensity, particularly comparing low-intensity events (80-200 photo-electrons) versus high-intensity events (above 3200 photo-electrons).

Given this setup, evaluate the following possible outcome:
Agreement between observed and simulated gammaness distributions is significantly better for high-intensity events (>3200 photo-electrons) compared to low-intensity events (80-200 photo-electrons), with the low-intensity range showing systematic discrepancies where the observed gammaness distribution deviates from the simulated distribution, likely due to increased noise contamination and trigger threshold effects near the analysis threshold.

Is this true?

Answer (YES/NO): NO